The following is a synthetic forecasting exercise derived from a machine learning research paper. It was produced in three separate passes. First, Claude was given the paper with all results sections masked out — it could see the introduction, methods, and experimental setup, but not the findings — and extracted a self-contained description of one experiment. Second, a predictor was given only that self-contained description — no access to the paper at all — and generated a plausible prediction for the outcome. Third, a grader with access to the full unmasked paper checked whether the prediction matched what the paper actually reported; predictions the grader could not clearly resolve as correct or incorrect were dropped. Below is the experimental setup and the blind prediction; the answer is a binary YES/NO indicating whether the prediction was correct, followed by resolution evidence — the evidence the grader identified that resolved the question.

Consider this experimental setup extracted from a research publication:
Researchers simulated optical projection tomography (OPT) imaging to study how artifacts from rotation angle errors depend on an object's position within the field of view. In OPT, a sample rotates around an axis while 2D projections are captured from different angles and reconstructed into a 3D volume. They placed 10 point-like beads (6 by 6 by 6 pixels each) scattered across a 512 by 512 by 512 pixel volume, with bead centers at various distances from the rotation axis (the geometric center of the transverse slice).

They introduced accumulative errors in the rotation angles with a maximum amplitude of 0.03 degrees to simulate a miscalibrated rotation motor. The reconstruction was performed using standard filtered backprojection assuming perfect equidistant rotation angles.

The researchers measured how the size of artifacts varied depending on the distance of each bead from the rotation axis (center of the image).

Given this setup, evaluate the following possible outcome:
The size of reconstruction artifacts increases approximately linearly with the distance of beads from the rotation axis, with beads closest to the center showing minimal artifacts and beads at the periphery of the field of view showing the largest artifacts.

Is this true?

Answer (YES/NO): NO